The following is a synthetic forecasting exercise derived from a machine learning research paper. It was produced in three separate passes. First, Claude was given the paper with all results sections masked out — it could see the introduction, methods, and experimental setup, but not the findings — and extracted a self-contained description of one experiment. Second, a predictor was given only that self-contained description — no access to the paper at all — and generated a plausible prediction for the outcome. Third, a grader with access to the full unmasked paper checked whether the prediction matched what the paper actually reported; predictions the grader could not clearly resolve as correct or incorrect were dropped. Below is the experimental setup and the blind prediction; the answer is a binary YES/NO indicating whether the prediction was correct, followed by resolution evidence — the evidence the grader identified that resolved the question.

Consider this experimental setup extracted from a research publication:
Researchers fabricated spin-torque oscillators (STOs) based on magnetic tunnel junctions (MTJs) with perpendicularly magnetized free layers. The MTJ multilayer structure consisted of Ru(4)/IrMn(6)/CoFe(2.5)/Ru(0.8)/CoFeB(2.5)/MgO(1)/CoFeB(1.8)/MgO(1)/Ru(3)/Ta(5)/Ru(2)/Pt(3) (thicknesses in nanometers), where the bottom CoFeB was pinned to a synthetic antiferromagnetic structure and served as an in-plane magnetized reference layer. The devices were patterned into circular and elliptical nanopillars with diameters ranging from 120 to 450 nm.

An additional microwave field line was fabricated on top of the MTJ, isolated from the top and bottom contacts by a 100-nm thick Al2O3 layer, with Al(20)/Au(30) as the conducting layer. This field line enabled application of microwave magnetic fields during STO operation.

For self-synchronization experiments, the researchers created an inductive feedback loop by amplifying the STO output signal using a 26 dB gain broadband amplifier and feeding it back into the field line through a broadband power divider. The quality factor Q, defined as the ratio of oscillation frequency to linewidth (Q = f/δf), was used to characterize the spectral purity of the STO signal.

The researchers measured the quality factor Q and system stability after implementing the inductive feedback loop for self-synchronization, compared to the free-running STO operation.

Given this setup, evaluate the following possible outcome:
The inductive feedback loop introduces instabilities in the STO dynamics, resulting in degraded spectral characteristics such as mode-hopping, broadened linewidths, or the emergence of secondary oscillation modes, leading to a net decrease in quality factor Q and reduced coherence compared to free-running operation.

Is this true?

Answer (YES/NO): NO